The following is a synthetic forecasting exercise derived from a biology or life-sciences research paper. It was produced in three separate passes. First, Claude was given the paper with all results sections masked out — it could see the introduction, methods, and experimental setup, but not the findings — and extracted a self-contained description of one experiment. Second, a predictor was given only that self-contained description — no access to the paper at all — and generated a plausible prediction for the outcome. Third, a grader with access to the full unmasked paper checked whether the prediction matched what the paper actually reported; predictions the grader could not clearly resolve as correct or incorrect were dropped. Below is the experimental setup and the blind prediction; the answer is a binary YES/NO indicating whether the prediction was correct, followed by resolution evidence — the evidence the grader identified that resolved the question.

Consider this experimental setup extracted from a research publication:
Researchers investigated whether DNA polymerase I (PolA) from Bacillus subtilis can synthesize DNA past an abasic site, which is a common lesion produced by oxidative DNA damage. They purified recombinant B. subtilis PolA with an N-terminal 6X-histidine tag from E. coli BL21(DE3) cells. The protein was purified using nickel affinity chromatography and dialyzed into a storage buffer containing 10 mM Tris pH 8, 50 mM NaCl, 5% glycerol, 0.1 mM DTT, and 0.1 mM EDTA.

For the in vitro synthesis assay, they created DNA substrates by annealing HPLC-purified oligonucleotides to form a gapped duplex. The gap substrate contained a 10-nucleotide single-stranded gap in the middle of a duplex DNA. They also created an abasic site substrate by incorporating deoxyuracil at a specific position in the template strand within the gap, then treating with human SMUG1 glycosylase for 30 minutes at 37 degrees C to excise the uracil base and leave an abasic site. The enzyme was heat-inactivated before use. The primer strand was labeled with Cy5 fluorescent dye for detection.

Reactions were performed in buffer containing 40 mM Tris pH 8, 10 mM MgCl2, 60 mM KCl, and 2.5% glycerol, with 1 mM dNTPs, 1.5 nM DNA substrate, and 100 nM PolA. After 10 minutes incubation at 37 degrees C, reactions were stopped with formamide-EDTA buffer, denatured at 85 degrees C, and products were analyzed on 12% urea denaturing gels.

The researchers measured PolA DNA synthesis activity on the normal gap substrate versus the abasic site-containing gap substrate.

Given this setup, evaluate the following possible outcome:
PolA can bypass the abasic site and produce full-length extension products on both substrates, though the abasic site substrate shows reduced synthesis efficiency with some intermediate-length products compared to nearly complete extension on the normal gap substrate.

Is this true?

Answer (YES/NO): NO